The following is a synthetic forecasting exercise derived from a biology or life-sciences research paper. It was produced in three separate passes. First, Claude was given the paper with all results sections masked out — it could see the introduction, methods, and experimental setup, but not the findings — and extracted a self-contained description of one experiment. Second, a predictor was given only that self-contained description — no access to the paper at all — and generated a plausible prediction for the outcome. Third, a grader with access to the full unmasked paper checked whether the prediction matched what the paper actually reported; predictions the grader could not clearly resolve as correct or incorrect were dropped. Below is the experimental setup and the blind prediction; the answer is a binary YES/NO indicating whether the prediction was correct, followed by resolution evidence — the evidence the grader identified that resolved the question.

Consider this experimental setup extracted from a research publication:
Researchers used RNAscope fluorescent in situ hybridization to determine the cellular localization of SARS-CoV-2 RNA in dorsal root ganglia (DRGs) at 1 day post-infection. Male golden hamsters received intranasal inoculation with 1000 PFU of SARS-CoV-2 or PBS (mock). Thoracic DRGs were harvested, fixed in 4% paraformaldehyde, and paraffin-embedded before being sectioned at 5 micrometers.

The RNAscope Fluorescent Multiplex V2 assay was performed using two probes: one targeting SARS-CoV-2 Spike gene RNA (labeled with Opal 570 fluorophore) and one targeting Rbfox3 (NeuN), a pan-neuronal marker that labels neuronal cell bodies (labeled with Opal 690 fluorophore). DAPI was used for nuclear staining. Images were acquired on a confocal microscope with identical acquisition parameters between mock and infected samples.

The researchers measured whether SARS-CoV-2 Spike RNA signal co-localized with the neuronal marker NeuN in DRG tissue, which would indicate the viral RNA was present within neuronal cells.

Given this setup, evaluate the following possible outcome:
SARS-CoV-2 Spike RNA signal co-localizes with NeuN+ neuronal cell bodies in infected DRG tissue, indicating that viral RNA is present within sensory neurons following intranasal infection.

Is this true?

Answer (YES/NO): YES